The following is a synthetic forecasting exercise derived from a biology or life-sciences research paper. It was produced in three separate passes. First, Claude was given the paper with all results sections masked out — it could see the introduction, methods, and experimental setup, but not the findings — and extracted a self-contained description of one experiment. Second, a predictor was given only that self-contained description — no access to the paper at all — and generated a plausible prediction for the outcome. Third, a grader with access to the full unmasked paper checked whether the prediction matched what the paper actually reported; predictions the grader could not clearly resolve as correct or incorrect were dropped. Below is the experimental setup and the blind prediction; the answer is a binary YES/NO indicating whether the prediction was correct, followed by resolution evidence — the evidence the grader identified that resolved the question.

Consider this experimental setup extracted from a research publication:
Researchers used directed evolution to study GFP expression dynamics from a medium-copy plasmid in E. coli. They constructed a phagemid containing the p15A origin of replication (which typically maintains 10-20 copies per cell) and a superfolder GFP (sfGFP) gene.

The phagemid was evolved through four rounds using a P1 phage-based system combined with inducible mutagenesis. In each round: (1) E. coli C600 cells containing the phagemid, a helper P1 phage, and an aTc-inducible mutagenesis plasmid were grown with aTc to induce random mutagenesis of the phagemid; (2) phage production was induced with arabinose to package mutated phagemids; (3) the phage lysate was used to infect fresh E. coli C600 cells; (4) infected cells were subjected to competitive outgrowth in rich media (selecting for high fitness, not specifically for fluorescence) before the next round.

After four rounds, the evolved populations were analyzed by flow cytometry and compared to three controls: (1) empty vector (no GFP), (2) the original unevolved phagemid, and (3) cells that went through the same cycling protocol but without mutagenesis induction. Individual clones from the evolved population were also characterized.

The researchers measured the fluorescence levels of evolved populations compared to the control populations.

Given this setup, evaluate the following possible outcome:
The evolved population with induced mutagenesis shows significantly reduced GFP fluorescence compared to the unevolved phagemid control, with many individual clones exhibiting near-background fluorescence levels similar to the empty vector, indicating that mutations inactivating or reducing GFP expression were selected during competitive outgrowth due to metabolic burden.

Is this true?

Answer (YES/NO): YES